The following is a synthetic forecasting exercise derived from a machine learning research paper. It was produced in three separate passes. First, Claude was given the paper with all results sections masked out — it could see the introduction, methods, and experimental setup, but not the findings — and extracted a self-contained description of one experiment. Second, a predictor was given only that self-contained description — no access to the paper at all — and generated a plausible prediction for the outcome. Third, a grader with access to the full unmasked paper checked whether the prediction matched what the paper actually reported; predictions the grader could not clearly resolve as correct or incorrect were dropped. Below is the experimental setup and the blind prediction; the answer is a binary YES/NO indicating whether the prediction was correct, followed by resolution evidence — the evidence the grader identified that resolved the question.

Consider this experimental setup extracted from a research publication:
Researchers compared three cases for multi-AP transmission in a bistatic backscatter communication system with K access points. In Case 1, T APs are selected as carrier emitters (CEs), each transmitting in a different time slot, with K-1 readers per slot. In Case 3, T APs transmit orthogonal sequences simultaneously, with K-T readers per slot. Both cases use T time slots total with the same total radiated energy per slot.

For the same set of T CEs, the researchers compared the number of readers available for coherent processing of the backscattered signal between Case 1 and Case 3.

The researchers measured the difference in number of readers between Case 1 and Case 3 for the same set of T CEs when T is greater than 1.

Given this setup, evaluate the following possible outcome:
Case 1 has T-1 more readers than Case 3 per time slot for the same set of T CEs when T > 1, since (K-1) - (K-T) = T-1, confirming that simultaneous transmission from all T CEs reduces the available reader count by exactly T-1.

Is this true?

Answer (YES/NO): YES